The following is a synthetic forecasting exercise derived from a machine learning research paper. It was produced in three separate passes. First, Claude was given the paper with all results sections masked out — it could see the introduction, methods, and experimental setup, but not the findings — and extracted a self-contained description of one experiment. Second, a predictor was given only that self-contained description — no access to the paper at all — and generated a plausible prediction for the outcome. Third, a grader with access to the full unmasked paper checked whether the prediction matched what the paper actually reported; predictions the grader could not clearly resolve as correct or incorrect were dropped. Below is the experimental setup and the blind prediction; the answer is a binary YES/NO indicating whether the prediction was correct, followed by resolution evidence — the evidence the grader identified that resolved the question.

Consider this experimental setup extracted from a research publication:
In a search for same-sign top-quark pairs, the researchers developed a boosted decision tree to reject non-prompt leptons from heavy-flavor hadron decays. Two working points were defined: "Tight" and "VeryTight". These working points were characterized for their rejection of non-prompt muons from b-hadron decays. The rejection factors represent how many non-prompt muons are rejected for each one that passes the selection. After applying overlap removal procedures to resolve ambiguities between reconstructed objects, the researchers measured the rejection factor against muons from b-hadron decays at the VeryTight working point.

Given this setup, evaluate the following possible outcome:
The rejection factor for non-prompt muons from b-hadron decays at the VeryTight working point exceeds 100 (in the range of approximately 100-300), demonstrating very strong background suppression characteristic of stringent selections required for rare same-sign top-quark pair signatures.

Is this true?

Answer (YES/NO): NO